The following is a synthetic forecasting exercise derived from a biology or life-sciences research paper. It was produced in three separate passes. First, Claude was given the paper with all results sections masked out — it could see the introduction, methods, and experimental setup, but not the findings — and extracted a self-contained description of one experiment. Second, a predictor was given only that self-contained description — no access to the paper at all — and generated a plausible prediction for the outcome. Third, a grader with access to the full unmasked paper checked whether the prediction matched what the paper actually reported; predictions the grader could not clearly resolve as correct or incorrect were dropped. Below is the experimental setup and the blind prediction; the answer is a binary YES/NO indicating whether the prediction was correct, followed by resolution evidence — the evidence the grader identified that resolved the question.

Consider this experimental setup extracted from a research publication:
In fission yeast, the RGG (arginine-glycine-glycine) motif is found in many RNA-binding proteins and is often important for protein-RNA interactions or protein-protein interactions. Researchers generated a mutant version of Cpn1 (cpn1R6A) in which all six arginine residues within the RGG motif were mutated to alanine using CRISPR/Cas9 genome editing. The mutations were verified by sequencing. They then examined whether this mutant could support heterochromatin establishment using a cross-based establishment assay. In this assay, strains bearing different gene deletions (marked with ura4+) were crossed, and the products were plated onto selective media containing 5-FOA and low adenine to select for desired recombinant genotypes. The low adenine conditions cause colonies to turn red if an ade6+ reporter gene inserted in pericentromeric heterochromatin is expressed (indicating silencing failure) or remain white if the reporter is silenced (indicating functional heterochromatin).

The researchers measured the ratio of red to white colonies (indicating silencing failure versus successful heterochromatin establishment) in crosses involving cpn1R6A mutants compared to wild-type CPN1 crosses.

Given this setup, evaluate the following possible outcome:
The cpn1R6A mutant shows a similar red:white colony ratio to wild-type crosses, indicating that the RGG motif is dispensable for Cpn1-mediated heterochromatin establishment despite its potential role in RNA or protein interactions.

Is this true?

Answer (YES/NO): NO